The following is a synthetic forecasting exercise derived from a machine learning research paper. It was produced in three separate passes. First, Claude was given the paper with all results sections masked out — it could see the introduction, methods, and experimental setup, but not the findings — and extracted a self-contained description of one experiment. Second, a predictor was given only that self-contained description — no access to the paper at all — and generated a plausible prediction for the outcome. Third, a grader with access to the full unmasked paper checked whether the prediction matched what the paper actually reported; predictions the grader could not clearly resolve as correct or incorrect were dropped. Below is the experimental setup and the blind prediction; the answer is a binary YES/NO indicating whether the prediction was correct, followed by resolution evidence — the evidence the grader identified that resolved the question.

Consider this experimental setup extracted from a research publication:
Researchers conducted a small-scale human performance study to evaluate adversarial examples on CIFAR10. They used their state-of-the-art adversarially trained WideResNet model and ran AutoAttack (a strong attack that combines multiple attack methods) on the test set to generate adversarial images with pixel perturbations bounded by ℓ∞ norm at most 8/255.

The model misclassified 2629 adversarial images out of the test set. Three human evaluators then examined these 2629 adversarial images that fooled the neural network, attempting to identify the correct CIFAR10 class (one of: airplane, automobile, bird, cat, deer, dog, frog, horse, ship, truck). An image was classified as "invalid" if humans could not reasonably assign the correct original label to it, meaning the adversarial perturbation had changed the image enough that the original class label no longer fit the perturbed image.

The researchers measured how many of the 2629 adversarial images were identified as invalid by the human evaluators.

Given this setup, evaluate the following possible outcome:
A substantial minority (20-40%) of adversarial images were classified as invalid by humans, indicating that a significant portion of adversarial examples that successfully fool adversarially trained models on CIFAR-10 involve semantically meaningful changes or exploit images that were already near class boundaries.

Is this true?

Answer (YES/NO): YES